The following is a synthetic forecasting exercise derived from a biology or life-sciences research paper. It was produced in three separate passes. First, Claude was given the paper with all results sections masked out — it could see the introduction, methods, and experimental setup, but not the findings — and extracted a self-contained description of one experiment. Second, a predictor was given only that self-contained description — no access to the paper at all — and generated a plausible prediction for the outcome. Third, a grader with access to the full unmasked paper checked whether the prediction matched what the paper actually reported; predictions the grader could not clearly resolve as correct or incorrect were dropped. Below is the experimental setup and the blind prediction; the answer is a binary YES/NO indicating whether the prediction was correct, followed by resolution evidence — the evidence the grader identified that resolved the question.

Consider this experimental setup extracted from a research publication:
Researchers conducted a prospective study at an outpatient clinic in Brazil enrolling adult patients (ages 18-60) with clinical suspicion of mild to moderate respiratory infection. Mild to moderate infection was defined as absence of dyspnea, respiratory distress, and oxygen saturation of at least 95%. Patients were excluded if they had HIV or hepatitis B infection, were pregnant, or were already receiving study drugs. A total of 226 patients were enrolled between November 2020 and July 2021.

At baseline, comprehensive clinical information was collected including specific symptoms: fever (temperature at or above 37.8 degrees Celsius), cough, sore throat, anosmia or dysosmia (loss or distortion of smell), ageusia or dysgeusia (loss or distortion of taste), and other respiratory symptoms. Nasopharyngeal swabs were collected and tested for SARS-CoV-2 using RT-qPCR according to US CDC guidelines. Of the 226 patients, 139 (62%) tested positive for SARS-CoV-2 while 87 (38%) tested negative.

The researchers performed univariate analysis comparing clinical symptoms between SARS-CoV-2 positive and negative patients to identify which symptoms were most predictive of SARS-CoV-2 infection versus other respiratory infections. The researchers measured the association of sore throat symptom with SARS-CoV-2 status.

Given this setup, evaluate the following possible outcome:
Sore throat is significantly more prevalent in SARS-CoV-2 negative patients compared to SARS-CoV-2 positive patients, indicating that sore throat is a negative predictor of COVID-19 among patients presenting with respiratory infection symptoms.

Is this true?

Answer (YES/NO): YES